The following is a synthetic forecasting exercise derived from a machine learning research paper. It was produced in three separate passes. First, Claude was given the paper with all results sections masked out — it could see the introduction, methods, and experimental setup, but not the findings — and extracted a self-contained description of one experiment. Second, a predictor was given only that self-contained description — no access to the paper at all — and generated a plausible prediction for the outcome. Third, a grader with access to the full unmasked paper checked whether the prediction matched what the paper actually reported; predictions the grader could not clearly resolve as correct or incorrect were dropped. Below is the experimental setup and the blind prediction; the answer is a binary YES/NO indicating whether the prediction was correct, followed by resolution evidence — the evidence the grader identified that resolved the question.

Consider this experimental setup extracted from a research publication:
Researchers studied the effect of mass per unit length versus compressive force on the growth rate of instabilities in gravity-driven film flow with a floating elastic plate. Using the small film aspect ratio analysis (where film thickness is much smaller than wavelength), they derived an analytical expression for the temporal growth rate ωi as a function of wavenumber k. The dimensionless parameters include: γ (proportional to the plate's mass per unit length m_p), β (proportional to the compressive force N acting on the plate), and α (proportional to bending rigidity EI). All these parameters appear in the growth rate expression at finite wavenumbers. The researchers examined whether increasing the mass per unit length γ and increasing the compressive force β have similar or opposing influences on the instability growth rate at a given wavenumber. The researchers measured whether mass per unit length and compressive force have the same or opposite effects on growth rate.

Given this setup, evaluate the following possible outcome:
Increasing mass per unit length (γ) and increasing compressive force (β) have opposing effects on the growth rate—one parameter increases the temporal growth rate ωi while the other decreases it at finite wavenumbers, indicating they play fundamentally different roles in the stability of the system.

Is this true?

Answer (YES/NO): YES